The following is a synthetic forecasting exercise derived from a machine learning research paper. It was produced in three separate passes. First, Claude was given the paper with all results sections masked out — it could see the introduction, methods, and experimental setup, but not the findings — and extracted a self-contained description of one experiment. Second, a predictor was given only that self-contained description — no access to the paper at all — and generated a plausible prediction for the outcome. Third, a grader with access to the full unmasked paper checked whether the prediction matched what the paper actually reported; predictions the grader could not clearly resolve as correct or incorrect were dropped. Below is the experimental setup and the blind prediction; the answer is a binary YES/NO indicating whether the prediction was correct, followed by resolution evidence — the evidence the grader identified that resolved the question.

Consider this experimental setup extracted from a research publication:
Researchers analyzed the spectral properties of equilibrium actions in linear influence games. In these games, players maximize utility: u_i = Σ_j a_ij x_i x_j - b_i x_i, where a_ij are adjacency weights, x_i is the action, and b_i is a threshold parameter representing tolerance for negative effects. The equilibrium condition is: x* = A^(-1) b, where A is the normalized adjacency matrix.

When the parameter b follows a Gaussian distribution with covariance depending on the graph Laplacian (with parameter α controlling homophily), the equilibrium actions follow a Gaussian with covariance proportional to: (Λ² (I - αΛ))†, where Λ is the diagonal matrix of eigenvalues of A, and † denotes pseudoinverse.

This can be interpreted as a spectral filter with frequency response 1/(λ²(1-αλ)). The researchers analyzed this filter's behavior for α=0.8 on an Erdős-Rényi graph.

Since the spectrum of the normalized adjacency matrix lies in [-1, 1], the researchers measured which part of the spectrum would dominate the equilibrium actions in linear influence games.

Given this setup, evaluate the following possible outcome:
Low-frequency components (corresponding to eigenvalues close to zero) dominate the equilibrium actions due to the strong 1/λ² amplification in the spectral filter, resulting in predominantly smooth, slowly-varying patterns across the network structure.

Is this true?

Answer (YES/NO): NO